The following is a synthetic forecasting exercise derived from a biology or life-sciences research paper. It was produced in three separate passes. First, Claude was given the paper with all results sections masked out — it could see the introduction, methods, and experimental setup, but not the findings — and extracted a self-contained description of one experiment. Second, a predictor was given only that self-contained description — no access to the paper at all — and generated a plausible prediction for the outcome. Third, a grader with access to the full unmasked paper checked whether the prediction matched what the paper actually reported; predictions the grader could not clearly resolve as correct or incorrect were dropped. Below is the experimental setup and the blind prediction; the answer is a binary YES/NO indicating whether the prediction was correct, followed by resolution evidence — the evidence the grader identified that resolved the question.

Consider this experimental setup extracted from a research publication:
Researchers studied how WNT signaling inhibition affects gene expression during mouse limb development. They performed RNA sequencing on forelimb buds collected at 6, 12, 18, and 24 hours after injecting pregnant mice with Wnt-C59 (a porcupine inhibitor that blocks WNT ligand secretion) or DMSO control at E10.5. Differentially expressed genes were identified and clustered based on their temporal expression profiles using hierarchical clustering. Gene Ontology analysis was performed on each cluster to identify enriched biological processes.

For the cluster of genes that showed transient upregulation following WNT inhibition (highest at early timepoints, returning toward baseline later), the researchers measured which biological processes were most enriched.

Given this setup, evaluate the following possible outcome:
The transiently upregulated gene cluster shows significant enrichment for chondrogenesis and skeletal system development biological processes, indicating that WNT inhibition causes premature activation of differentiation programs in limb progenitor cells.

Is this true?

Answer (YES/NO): YES